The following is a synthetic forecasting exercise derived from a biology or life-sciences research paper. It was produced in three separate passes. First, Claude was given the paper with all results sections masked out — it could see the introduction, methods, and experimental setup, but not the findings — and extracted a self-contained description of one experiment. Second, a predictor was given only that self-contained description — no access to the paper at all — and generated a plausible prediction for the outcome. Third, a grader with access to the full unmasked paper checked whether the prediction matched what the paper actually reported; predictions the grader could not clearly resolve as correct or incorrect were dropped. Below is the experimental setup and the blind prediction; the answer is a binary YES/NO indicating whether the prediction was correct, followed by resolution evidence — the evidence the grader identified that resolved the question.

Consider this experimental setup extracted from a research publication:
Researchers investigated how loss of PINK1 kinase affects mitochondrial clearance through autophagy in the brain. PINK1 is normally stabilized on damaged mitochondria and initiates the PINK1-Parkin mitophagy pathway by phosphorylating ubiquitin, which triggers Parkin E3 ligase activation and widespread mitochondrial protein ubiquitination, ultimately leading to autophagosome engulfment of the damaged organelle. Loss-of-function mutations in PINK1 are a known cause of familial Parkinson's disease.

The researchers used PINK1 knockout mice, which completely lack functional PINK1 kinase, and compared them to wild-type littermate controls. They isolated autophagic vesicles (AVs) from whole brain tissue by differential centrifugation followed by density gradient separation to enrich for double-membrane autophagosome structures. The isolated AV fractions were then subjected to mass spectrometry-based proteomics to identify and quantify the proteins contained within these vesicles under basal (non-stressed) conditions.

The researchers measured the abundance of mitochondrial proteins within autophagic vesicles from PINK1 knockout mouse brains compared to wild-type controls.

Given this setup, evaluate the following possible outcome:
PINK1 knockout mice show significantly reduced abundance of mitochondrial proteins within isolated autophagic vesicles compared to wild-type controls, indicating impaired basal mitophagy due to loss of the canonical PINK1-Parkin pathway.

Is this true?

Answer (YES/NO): NO